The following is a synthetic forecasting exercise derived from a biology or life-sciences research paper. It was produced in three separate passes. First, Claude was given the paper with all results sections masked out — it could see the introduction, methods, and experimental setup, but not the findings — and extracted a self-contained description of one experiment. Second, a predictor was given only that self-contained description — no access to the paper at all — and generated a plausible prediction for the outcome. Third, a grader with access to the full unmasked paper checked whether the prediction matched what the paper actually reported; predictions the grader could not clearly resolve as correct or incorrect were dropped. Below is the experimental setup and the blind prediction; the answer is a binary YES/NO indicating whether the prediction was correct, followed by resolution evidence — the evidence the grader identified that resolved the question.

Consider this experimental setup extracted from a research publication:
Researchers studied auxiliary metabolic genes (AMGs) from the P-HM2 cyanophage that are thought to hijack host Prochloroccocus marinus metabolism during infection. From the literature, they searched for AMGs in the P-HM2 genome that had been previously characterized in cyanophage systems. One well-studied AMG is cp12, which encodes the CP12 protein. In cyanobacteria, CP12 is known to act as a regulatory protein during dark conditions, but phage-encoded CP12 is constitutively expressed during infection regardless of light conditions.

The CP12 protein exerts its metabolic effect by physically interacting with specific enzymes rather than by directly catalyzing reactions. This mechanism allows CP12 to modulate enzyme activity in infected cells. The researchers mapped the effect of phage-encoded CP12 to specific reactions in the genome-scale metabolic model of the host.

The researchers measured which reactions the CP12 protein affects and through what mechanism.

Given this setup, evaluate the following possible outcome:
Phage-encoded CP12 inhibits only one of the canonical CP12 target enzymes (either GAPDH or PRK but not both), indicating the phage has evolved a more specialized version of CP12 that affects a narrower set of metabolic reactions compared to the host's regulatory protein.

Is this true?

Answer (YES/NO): NO